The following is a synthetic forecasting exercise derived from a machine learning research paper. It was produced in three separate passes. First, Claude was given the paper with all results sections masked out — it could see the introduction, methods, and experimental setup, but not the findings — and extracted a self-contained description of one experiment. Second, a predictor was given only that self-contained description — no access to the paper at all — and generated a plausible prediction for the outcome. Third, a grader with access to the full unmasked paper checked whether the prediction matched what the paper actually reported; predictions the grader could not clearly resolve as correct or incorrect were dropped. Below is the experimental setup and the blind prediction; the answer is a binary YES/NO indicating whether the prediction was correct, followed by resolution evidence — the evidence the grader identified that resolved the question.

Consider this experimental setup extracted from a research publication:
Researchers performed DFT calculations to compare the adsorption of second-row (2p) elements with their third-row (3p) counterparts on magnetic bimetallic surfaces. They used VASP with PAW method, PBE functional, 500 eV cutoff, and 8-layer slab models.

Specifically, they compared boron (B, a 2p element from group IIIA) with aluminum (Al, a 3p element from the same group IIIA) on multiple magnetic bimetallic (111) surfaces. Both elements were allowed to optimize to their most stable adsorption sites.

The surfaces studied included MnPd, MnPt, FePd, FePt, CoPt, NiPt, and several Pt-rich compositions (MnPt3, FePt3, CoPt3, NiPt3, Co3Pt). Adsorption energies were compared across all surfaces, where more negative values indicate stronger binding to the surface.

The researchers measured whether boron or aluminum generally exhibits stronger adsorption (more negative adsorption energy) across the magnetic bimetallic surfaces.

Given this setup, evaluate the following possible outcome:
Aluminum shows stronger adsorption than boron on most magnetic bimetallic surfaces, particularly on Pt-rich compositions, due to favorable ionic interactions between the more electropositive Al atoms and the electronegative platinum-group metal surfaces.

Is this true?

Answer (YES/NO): NO